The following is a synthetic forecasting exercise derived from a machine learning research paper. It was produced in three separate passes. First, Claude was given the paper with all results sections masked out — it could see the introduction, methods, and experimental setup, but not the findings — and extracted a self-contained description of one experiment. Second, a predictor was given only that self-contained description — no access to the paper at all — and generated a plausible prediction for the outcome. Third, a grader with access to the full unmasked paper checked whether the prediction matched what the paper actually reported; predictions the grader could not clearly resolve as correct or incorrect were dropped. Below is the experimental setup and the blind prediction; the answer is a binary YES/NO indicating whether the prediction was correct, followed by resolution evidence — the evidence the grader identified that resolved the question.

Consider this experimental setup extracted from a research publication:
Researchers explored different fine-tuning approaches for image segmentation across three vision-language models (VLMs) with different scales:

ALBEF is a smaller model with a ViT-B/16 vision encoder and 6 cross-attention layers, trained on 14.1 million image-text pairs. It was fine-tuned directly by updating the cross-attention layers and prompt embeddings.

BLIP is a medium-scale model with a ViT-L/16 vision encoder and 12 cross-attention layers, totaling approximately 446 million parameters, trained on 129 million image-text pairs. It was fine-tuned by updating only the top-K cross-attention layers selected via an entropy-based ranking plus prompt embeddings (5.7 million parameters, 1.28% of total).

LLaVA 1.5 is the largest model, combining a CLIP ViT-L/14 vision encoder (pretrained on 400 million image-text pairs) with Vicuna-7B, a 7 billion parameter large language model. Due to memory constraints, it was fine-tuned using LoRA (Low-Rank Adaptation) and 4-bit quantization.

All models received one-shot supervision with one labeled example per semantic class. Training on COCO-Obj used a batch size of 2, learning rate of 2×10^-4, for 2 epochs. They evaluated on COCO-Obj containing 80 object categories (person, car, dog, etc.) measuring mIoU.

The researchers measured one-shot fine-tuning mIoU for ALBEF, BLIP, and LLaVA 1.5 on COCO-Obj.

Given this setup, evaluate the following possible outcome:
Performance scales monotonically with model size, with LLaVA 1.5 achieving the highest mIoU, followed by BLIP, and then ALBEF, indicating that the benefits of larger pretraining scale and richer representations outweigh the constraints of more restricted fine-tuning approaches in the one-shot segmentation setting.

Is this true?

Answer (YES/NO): NO